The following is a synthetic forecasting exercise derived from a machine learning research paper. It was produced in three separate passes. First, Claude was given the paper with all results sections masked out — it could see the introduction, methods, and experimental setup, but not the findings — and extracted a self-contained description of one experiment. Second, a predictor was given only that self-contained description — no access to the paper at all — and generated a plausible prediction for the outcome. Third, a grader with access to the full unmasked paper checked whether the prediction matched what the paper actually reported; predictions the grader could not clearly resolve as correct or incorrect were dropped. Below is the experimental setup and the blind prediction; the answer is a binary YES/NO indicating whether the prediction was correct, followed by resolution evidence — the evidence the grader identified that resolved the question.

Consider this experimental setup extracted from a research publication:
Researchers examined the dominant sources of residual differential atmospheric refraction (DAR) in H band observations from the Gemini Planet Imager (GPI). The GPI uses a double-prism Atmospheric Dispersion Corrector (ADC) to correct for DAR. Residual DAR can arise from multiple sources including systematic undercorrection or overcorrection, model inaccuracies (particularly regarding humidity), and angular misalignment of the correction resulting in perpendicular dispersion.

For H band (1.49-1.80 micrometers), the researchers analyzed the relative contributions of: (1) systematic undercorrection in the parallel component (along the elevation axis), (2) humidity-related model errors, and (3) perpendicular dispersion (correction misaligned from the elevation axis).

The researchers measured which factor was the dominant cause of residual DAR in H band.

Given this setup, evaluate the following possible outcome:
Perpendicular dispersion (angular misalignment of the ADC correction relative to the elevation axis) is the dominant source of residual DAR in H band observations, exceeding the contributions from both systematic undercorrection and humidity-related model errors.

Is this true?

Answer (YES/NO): NO